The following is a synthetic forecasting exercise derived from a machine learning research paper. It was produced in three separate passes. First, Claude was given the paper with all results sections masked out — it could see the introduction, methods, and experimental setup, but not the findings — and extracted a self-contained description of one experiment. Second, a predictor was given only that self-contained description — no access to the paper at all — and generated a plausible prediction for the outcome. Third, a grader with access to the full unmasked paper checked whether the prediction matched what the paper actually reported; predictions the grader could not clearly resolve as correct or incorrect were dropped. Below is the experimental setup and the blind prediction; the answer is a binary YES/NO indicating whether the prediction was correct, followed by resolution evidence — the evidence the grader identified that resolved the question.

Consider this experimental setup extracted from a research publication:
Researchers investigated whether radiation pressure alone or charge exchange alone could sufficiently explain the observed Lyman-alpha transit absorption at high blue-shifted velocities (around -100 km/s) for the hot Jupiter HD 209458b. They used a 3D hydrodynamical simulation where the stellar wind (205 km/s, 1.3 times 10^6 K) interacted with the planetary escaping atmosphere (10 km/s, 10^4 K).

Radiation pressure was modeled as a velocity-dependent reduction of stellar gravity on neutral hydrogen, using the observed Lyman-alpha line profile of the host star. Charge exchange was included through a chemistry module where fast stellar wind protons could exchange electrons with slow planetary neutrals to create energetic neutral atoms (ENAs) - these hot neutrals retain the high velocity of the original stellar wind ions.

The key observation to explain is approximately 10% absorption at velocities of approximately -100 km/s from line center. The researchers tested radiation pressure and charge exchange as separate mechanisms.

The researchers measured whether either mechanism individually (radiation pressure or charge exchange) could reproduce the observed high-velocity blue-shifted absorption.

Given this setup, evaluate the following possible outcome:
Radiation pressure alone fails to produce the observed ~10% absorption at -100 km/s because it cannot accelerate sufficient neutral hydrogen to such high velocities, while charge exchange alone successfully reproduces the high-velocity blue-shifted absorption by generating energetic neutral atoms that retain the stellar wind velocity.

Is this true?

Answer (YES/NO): NO